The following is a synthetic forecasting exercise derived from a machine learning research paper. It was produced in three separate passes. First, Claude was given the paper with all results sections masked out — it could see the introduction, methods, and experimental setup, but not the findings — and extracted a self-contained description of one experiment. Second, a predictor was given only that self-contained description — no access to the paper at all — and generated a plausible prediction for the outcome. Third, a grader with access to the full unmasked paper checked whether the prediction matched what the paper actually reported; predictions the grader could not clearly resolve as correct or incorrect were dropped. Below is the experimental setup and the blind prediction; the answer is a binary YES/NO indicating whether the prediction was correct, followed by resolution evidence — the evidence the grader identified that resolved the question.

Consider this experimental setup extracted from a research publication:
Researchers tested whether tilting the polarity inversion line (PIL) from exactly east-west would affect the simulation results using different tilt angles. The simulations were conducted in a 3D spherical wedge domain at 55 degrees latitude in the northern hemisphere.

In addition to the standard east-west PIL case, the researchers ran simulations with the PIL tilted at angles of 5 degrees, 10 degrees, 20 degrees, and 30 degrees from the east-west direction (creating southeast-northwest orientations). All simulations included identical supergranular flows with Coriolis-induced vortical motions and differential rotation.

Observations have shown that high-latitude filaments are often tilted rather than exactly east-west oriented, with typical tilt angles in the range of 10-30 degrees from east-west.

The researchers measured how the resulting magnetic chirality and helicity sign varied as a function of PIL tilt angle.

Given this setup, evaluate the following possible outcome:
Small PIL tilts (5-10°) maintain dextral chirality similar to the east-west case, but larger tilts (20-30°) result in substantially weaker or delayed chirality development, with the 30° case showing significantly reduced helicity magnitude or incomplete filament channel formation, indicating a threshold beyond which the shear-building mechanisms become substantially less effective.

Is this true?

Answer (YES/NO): NO